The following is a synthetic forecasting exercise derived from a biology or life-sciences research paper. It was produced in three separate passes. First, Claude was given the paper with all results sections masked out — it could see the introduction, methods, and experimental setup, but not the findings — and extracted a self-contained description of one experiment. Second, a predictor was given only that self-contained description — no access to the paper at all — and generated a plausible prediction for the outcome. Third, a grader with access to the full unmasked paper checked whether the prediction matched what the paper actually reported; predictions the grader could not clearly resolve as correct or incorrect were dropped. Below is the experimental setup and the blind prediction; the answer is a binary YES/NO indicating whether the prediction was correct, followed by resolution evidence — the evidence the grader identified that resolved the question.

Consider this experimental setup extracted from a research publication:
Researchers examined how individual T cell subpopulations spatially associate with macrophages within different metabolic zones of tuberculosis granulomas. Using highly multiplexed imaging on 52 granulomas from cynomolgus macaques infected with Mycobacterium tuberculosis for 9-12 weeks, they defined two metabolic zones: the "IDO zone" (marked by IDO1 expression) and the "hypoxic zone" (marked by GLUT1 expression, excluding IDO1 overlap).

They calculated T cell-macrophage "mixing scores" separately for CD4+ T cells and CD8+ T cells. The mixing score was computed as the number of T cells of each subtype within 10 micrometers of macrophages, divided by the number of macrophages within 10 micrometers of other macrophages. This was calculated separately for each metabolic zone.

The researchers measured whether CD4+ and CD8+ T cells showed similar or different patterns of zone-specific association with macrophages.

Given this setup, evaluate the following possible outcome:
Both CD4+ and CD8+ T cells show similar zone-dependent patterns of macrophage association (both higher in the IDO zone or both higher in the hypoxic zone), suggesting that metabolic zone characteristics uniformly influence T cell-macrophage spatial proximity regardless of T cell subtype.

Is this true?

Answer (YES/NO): YES